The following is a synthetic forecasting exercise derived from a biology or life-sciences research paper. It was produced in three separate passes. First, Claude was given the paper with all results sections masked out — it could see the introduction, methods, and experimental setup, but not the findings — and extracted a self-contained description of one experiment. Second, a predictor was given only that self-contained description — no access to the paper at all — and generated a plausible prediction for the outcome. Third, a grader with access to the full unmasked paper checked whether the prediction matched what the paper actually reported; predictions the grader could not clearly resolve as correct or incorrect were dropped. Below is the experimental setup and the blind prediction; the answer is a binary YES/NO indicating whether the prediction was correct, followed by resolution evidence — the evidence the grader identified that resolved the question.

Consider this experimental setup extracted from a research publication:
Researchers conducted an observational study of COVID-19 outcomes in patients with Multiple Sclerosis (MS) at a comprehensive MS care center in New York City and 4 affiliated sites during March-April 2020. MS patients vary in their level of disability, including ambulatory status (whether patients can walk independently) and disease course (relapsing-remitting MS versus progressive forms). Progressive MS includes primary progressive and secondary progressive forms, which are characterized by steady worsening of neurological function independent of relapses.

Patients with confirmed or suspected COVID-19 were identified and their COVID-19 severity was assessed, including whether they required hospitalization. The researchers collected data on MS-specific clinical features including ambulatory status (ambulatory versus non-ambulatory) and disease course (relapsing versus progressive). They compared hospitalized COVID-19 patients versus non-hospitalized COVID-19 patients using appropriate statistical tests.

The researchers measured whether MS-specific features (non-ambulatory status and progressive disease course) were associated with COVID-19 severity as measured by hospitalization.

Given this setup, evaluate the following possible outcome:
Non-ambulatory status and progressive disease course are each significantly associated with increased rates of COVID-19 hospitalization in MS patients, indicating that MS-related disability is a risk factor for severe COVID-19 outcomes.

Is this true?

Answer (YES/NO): NO